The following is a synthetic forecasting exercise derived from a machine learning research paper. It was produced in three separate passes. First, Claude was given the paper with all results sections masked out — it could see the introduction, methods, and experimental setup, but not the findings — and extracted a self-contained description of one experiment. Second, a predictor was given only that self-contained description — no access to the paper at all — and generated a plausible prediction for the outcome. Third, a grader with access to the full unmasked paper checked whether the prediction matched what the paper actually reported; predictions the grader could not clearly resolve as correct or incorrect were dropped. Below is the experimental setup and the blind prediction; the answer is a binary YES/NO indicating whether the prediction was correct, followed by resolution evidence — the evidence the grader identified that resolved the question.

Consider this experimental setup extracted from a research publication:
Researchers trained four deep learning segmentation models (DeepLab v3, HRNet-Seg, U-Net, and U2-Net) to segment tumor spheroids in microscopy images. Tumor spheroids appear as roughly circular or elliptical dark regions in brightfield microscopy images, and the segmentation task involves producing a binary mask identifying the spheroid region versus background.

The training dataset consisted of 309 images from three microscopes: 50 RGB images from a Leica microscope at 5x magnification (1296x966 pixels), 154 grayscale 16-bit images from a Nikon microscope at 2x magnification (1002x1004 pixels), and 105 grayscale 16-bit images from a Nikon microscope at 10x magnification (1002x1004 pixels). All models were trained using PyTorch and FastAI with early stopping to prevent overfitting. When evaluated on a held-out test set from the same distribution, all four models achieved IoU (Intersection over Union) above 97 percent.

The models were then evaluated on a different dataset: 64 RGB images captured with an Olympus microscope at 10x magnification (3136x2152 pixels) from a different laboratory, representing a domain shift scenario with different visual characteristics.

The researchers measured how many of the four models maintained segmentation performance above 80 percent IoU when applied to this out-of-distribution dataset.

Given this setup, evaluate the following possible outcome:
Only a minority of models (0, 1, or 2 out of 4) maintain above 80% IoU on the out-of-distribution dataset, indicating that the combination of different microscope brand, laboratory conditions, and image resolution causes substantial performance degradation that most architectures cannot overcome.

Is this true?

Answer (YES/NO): NO